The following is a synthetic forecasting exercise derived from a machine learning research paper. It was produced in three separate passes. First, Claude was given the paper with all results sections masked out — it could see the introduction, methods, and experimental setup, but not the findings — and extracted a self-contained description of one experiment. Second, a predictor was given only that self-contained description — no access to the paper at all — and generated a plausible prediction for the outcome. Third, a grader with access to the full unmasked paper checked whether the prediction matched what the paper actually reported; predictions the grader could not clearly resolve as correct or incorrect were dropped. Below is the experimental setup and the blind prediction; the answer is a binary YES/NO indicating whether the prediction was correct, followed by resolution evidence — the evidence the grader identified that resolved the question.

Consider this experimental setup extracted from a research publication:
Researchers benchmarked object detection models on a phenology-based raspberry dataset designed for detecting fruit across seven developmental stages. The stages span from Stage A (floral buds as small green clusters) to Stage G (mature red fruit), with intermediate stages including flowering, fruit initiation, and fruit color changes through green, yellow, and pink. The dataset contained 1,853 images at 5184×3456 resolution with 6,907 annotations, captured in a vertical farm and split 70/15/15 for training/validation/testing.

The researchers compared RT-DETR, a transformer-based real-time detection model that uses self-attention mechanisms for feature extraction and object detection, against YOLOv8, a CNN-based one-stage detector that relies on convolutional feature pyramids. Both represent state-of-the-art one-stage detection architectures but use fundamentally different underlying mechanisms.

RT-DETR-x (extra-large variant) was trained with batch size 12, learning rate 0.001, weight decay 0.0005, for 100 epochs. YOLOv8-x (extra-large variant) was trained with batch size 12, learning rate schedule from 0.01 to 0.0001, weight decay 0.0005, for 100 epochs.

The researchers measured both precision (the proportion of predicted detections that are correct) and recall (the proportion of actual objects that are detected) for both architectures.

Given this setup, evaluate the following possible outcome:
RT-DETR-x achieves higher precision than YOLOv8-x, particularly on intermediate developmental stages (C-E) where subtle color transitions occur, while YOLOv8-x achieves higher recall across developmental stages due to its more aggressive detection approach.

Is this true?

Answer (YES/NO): NO